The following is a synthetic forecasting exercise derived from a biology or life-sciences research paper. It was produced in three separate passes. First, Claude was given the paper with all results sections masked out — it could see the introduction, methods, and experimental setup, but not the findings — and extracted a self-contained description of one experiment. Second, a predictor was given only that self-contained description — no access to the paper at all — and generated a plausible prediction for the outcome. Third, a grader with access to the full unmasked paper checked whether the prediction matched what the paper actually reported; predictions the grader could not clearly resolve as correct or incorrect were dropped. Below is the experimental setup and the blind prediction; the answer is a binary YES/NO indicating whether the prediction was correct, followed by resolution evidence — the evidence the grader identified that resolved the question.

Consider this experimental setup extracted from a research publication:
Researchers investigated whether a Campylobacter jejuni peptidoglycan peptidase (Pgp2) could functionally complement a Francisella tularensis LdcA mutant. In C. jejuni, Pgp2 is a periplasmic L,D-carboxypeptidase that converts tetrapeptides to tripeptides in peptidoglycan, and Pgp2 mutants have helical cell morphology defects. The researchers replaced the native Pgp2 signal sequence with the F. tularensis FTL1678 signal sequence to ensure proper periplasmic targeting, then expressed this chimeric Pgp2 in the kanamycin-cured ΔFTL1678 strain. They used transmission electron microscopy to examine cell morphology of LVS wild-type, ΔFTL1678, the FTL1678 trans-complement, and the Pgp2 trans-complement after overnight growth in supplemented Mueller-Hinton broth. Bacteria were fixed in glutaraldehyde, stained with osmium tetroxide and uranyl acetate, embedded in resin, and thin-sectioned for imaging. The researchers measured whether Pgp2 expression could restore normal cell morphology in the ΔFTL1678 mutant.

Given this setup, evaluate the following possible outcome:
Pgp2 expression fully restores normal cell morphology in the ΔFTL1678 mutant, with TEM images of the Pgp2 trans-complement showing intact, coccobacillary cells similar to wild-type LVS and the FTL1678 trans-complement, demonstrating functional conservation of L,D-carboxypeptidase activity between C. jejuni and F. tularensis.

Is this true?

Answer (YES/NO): YES